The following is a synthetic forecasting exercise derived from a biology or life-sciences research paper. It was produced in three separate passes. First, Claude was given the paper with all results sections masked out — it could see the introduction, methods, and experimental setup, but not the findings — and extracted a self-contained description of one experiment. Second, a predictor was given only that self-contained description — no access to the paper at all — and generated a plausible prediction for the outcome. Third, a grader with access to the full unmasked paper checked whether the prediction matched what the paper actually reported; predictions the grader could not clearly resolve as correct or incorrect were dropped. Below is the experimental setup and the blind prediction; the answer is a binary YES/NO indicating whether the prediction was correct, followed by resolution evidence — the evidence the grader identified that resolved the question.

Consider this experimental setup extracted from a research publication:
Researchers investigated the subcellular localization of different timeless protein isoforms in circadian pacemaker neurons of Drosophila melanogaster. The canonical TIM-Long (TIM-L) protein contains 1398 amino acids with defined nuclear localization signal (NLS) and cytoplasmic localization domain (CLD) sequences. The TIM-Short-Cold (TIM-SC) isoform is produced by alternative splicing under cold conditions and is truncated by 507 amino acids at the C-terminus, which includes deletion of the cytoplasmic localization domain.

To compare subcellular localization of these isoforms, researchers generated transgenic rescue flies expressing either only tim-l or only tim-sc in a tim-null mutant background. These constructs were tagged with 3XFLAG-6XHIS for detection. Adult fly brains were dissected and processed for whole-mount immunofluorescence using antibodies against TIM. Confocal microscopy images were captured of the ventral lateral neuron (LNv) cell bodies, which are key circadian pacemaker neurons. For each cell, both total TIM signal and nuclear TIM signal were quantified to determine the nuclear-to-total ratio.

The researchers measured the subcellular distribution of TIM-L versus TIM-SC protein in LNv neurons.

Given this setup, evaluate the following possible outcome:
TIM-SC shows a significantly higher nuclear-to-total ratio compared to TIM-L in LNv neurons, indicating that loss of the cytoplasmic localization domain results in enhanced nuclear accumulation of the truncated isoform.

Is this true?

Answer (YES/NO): YES